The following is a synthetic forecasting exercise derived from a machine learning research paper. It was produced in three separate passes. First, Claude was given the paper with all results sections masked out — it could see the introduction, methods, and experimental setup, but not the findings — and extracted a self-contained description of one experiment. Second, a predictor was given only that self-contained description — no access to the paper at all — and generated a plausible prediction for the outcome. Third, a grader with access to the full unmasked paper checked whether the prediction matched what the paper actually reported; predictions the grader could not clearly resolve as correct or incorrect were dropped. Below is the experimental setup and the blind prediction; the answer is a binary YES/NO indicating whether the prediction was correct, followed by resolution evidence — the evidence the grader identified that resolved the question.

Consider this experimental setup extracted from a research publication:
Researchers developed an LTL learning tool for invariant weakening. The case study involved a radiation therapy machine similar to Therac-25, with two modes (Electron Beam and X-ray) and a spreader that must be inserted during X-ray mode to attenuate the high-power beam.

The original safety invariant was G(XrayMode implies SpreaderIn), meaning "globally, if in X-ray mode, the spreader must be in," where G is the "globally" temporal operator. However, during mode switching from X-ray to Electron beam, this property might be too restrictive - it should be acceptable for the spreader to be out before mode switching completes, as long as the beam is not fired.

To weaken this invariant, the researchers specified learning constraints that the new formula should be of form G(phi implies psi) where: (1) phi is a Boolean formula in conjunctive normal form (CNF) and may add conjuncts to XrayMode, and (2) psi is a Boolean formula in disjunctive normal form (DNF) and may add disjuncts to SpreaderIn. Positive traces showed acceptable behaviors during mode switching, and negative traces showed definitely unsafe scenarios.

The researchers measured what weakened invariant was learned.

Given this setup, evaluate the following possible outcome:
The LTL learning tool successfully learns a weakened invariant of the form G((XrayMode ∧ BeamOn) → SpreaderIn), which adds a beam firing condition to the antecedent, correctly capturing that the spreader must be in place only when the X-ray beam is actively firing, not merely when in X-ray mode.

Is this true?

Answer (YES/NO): YES